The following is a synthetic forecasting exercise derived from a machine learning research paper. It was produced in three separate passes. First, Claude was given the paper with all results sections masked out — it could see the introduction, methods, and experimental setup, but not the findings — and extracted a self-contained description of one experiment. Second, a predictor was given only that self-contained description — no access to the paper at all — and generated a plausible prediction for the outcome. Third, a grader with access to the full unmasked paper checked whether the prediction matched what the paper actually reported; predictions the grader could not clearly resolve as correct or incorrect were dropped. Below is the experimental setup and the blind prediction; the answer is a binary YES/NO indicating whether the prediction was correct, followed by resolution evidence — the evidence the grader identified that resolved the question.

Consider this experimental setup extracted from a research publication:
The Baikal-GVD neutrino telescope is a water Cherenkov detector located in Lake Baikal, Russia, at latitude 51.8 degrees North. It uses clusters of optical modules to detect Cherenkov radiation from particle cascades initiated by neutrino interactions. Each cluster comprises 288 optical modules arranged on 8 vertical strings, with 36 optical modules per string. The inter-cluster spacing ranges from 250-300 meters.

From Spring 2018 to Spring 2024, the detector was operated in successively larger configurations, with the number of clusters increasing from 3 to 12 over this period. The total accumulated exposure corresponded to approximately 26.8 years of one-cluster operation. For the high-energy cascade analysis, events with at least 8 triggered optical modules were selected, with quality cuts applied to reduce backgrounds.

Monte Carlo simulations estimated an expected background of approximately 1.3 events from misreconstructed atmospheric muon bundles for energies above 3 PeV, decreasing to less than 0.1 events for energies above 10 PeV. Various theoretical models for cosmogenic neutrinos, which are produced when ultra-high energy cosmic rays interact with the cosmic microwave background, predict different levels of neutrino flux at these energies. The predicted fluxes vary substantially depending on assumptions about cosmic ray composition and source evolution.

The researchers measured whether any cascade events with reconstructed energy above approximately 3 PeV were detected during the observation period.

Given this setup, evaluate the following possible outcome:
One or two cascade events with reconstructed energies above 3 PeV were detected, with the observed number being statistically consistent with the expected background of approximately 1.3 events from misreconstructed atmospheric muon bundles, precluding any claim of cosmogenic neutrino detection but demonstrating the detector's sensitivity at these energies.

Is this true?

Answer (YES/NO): NO